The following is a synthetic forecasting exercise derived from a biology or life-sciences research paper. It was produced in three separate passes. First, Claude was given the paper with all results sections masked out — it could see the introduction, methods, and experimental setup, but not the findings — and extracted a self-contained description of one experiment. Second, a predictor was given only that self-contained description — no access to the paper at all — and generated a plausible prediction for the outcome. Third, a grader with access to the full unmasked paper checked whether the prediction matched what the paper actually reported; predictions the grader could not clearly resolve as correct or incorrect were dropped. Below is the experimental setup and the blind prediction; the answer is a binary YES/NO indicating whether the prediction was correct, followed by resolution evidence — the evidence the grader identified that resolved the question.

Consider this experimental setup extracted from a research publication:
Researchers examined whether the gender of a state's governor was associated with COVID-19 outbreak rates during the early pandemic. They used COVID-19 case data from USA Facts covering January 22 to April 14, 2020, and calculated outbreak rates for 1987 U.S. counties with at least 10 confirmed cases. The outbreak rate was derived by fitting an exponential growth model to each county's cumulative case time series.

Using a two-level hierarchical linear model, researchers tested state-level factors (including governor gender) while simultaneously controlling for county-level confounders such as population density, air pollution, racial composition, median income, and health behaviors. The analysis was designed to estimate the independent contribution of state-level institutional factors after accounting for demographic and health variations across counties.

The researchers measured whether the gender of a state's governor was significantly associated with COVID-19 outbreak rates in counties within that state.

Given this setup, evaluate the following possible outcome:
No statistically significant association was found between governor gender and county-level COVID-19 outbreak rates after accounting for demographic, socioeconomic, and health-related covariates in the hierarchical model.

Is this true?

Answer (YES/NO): YES